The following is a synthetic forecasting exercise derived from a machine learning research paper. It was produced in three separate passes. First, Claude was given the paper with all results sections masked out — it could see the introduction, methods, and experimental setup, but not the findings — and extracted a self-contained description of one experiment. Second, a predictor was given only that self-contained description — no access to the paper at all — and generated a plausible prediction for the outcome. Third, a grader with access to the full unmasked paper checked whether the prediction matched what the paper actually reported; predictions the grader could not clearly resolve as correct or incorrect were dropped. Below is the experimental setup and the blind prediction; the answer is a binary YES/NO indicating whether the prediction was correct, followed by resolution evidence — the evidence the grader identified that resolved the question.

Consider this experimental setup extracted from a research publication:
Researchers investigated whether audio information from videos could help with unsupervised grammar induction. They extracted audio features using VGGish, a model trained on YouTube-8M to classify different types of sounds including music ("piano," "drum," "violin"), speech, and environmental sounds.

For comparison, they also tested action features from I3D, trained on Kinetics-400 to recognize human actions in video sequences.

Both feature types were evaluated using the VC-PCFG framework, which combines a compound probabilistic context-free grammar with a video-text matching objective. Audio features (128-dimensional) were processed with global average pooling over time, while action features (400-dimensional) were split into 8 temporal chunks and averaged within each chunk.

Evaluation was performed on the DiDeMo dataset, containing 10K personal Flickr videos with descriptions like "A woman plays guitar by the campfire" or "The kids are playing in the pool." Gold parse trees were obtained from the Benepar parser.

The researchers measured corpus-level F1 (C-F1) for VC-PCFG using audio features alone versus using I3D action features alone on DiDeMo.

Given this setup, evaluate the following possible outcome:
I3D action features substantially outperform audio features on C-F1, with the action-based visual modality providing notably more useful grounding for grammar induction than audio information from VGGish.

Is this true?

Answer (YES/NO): YES